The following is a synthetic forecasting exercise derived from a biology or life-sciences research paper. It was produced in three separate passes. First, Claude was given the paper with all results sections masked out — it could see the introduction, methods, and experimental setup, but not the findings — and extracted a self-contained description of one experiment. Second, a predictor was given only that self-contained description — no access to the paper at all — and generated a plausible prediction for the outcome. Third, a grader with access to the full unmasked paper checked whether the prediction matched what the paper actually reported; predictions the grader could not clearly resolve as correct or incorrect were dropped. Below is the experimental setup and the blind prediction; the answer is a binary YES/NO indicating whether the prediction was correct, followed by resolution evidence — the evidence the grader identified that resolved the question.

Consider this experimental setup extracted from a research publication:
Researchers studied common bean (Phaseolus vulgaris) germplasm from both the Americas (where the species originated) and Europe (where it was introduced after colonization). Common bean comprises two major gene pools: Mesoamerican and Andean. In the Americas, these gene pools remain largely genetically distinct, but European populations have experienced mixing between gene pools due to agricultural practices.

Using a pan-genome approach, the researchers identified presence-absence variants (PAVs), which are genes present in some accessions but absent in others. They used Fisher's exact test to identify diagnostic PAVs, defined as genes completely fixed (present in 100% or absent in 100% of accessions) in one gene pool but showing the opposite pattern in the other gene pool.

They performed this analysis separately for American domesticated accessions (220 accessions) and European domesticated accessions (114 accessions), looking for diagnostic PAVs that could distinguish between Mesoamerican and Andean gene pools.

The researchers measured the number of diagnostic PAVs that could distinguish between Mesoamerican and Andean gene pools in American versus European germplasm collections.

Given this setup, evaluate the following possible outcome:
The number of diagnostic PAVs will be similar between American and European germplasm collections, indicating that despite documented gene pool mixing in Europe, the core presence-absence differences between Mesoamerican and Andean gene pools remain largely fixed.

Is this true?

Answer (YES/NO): NO